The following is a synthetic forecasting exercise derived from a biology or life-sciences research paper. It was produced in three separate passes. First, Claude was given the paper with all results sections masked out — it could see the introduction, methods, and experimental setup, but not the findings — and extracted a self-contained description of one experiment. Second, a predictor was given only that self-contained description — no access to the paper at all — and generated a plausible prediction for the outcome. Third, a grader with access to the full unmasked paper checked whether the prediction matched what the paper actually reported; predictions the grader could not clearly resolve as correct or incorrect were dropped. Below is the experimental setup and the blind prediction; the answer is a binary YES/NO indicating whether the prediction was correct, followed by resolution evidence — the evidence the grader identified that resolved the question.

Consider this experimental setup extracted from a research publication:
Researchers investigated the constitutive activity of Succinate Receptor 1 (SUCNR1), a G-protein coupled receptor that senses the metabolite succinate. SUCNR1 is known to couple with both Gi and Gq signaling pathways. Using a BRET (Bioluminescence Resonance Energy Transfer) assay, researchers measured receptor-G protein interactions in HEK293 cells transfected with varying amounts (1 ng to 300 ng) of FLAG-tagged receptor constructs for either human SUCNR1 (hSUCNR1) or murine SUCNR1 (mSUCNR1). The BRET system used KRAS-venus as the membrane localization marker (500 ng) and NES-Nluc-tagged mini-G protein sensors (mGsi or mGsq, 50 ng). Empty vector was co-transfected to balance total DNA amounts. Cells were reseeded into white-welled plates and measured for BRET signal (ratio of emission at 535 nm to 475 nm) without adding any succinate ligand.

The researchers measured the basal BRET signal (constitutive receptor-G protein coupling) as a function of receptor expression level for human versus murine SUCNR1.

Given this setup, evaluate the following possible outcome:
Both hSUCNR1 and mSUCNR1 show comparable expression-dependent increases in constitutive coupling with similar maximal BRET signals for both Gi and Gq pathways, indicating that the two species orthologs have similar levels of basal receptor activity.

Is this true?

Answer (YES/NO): NO